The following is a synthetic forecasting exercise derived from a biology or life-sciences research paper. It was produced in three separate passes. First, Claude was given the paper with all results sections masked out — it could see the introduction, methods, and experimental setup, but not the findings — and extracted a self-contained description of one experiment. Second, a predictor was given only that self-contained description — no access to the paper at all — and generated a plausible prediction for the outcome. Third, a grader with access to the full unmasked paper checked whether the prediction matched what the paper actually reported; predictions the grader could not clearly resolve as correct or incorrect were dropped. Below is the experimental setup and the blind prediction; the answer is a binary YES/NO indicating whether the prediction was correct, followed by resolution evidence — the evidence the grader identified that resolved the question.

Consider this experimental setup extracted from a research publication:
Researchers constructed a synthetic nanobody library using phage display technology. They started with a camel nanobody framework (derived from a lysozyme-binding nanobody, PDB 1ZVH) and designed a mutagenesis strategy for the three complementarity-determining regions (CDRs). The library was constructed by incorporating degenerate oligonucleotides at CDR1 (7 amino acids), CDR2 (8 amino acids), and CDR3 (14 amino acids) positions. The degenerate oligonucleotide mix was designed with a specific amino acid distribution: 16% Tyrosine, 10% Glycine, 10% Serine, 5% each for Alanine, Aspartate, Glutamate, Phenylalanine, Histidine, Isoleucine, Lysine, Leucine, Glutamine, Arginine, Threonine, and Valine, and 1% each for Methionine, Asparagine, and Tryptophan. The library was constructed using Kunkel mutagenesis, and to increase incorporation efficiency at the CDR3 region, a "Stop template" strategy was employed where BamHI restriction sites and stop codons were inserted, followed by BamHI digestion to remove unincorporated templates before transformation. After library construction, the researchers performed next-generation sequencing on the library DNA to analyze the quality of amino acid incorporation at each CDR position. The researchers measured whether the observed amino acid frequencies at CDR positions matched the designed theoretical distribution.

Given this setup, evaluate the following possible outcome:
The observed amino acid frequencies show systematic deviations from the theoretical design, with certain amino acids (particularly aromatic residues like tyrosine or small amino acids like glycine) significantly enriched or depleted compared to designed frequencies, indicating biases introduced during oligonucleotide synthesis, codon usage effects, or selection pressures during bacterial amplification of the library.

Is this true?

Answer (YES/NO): NO